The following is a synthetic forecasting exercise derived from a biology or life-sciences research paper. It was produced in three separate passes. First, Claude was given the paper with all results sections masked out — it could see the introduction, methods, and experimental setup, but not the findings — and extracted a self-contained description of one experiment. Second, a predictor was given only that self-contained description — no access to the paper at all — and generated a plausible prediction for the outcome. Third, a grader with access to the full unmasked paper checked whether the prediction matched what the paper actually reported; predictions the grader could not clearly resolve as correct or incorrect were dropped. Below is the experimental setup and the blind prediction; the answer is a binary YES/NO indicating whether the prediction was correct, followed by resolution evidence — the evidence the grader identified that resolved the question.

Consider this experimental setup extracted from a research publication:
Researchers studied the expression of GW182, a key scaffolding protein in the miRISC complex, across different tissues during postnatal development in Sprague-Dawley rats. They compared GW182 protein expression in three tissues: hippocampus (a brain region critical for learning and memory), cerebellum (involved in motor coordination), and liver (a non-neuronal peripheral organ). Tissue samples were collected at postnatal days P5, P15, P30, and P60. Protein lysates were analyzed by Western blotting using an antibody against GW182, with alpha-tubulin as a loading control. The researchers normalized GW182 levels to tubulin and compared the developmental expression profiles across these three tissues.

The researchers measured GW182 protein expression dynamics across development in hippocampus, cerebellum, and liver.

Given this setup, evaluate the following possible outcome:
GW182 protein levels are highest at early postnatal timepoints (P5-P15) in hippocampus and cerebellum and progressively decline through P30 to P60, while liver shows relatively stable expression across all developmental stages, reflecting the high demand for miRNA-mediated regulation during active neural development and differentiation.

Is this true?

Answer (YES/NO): NO